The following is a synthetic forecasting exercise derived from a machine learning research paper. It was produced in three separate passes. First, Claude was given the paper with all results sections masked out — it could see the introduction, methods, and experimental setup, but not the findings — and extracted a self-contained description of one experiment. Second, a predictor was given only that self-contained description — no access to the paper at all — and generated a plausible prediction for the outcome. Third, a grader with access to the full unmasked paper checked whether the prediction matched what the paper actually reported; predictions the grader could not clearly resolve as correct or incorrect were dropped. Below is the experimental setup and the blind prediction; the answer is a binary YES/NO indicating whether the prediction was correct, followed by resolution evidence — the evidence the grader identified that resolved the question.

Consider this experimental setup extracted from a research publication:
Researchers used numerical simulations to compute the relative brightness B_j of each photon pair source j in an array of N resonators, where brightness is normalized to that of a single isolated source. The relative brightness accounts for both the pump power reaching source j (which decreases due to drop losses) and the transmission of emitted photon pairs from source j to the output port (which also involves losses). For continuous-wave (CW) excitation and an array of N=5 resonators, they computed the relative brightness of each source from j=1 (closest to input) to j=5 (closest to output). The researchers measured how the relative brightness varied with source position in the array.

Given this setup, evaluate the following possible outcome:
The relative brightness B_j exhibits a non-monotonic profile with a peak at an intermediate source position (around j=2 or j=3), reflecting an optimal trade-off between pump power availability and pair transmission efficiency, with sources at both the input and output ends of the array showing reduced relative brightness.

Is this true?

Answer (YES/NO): NO